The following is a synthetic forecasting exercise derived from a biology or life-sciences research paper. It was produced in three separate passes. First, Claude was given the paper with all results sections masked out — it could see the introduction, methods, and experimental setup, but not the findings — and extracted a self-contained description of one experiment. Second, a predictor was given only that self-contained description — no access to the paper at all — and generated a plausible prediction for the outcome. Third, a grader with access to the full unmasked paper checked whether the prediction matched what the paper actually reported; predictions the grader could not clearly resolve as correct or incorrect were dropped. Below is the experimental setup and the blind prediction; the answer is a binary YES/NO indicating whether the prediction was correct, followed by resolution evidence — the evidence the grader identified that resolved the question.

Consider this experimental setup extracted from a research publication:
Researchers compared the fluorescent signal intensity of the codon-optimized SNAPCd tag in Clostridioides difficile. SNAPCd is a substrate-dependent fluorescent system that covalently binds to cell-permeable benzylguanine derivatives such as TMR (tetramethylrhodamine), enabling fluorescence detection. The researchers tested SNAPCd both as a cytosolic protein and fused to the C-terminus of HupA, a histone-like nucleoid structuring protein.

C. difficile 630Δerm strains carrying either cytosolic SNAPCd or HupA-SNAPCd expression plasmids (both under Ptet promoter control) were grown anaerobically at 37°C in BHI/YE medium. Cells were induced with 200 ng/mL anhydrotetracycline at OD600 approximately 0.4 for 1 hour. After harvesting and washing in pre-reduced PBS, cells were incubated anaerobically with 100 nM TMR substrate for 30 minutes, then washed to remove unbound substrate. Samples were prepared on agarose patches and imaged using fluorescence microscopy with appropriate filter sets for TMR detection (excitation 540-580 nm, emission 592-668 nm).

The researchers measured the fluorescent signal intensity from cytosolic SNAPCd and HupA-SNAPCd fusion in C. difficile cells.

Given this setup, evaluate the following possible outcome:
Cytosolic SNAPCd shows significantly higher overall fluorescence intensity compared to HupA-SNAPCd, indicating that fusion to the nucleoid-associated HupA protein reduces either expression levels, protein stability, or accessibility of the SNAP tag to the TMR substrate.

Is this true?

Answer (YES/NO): NO